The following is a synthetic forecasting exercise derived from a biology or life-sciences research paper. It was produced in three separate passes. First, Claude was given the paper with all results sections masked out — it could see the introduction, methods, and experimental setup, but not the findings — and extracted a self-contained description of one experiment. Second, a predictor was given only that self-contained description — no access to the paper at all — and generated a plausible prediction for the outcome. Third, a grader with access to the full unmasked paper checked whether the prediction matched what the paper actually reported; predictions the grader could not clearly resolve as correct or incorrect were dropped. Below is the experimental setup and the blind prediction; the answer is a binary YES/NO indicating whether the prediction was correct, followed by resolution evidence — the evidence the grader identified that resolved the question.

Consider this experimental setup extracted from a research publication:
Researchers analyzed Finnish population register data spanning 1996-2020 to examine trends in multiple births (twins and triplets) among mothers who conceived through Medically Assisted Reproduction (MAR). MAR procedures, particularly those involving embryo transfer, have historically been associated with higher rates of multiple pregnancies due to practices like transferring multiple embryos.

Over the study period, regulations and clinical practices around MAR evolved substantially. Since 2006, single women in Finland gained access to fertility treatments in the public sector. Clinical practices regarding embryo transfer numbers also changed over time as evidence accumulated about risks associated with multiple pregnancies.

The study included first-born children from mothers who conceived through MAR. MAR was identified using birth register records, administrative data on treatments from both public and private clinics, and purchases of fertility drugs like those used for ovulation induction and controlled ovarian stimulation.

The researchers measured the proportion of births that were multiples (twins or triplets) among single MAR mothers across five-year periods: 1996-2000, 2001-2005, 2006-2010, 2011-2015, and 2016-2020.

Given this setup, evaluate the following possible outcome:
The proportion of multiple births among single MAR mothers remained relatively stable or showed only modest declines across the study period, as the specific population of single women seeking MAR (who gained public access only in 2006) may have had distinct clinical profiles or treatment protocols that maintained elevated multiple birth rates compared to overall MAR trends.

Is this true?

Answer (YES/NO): NO